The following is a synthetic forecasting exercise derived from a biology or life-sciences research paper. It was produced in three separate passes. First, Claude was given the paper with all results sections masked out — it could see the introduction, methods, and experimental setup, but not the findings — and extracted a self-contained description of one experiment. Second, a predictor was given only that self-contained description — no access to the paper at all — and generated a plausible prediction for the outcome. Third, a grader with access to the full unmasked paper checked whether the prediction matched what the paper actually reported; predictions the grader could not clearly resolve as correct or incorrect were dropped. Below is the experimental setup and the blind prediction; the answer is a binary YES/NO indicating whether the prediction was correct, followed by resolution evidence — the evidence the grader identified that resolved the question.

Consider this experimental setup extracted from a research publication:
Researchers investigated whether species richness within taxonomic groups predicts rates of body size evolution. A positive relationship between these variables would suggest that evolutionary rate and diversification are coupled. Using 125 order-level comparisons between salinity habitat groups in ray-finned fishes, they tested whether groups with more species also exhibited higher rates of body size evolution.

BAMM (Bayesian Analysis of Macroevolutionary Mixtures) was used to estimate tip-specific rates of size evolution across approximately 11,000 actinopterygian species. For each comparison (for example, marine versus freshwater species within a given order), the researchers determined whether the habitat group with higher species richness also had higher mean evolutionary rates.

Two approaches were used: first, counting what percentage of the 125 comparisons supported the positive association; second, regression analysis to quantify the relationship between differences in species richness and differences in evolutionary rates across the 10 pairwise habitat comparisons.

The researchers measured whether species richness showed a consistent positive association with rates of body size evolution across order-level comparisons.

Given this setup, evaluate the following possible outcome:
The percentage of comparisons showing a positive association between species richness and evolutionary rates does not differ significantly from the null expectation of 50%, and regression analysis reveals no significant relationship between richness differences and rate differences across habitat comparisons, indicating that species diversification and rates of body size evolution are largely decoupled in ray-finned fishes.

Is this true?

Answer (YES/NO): NO